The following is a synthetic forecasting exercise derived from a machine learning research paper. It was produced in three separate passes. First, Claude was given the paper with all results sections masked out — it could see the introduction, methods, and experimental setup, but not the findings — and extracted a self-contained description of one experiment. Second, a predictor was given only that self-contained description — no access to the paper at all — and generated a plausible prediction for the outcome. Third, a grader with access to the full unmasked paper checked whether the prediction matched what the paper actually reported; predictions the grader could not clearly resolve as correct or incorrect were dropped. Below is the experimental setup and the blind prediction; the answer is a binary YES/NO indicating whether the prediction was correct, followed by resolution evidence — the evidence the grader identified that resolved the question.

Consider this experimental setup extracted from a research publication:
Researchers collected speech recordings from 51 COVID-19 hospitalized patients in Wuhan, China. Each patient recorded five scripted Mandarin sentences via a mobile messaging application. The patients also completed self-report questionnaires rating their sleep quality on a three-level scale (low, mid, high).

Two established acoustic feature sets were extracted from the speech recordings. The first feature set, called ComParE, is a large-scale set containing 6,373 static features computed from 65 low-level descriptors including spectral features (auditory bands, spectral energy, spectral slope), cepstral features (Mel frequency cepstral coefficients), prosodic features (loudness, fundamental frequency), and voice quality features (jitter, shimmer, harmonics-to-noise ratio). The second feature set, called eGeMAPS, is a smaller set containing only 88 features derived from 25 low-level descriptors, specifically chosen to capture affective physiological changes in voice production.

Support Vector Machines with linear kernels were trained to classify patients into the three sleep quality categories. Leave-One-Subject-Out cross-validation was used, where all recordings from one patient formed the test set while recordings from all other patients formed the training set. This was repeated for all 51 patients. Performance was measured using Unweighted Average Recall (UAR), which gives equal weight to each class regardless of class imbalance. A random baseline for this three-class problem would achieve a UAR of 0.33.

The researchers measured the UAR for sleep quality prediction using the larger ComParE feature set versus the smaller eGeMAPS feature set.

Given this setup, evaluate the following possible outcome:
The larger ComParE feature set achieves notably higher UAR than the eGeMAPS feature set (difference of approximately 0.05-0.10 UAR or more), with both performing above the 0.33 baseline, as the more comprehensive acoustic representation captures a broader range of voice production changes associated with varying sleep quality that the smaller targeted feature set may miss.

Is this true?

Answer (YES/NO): NO